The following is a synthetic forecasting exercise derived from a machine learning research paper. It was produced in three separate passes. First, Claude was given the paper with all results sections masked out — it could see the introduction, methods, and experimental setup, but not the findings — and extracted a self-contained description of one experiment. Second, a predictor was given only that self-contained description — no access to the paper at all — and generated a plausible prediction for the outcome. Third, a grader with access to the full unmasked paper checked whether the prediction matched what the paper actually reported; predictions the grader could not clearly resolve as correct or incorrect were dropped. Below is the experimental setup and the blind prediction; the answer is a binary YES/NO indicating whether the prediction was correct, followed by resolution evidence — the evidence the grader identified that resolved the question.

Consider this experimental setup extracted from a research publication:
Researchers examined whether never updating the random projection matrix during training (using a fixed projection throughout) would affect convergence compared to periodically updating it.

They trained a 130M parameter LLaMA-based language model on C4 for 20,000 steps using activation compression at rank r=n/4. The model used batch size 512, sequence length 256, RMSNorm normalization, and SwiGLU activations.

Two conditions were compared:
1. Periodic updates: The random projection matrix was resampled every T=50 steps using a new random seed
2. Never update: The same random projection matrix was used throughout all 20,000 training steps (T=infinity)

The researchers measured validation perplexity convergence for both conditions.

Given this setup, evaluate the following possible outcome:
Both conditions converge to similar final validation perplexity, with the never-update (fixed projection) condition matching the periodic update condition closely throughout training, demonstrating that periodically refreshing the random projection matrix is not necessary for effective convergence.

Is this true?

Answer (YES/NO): NO